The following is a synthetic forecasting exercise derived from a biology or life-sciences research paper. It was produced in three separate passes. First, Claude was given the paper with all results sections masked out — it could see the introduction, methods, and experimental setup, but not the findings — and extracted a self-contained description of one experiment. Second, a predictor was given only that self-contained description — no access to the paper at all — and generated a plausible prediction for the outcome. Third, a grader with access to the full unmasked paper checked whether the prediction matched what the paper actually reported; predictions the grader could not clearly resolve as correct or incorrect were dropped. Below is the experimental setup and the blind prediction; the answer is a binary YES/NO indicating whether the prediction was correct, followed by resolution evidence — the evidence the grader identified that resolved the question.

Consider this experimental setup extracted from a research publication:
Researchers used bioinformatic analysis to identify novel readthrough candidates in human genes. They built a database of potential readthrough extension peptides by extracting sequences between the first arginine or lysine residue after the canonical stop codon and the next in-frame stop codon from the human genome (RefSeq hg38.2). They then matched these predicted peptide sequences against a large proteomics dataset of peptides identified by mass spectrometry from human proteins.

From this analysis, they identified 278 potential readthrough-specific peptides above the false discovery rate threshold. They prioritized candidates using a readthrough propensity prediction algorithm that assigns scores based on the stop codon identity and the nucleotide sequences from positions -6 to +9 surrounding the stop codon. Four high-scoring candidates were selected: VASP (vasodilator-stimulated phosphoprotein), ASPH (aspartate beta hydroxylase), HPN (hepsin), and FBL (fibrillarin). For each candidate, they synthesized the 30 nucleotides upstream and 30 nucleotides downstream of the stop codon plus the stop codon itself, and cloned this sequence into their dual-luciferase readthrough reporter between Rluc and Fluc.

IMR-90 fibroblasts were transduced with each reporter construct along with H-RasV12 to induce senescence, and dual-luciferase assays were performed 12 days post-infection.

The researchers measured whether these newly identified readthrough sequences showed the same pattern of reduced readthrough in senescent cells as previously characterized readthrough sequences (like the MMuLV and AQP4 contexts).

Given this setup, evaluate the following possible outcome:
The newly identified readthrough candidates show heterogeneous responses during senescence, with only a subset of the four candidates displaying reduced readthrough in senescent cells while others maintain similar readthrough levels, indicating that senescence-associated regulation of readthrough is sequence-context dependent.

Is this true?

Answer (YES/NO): NO